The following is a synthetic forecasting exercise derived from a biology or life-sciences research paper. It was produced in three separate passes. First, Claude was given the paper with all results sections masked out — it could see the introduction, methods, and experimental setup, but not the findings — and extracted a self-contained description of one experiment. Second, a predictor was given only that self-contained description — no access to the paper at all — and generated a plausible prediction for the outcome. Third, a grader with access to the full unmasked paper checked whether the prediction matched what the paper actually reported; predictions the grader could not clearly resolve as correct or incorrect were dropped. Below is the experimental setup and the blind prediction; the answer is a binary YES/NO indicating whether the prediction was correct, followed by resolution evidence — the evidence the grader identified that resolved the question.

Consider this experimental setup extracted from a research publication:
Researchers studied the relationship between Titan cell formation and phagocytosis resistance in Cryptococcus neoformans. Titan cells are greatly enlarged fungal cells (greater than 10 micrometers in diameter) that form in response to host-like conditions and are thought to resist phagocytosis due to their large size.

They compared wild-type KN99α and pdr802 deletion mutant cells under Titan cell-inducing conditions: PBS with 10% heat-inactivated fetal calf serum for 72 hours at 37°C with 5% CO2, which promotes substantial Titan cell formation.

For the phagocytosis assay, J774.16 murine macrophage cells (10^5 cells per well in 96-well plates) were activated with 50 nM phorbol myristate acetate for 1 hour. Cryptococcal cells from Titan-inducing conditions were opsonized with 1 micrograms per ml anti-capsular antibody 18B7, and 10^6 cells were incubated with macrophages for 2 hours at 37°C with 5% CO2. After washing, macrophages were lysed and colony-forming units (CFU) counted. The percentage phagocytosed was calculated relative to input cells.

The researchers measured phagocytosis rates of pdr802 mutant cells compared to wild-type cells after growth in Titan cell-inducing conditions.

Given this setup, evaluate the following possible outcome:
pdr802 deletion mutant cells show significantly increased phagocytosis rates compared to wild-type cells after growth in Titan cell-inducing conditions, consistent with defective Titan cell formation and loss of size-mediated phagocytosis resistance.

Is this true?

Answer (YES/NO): NO